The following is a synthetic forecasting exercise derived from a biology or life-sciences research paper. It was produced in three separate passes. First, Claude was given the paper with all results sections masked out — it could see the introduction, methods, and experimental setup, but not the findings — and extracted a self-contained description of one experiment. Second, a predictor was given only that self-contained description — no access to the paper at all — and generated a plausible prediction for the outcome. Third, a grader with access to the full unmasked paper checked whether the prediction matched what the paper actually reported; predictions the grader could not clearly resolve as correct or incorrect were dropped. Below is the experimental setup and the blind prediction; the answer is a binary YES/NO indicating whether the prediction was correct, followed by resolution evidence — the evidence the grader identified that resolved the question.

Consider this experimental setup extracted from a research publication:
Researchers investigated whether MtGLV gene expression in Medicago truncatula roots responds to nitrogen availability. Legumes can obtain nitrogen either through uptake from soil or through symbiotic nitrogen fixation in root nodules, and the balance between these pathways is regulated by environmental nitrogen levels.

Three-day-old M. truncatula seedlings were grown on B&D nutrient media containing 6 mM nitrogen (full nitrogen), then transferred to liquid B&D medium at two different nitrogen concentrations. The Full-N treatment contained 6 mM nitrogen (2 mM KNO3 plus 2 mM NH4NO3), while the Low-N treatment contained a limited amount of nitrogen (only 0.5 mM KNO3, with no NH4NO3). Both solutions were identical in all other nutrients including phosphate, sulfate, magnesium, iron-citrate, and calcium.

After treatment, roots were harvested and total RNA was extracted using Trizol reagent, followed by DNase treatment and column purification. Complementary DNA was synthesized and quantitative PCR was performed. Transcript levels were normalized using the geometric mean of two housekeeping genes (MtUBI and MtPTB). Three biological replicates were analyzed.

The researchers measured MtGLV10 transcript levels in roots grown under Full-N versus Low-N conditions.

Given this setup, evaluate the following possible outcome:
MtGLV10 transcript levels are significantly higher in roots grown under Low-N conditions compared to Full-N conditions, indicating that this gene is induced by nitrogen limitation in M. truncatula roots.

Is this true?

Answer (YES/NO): YES